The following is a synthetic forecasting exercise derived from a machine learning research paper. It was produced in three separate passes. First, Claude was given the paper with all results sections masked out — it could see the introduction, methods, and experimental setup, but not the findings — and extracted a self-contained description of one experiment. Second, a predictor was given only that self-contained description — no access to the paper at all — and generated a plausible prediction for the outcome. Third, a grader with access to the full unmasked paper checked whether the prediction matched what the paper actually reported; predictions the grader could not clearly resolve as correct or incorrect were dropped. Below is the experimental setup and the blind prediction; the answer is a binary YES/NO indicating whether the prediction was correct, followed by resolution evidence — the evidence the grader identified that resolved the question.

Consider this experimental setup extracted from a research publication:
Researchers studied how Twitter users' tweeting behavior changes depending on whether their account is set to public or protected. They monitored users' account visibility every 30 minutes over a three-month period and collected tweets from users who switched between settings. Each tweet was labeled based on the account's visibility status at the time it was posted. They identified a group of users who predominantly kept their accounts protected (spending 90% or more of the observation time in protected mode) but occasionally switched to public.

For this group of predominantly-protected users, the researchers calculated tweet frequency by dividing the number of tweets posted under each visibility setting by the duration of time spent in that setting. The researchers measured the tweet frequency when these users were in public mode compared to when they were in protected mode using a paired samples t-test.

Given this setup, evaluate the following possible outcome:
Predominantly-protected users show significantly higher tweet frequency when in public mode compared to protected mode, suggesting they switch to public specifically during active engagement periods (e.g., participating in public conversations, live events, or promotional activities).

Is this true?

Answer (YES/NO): YES